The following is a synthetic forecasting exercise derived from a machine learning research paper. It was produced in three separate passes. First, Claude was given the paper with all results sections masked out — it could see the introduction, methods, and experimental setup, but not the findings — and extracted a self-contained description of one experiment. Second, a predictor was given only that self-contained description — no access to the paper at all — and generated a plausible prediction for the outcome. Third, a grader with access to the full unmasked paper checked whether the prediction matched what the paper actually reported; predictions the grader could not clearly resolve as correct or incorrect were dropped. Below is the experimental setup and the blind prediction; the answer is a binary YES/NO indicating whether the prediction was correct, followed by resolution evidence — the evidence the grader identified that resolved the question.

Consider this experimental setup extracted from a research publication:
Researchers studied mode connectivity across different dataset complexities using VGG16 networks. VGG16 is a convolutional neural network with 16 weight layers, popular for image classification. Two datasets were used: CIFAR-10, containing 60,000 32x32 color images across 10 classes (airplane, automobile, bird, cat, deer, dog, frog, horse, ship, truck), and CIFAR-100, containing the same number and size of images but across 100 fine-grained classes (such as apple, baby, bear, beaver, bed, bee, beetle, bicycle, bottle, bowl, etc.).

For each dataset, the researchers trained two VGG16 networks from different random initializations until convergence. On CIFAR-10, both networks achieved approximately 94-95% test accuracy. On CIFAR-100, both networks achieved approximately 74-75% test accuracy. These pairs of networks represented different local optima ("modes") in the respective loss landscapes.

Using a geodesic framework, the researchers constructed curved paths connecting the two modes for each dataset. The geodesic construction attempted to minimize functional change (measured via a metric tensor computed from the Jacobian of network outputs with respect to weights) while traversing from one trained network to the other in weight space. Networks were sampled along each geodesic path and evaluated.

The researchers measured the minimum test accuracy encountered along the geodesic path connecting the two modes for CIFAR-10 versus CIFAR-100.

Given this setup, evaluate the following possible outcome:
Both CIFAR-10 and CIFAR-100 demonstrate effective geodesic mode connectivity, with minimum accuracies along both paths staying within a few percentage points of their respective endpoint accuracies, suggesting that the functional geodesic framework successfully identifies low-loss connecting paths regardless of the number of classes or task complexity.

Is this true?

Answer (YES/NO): NO